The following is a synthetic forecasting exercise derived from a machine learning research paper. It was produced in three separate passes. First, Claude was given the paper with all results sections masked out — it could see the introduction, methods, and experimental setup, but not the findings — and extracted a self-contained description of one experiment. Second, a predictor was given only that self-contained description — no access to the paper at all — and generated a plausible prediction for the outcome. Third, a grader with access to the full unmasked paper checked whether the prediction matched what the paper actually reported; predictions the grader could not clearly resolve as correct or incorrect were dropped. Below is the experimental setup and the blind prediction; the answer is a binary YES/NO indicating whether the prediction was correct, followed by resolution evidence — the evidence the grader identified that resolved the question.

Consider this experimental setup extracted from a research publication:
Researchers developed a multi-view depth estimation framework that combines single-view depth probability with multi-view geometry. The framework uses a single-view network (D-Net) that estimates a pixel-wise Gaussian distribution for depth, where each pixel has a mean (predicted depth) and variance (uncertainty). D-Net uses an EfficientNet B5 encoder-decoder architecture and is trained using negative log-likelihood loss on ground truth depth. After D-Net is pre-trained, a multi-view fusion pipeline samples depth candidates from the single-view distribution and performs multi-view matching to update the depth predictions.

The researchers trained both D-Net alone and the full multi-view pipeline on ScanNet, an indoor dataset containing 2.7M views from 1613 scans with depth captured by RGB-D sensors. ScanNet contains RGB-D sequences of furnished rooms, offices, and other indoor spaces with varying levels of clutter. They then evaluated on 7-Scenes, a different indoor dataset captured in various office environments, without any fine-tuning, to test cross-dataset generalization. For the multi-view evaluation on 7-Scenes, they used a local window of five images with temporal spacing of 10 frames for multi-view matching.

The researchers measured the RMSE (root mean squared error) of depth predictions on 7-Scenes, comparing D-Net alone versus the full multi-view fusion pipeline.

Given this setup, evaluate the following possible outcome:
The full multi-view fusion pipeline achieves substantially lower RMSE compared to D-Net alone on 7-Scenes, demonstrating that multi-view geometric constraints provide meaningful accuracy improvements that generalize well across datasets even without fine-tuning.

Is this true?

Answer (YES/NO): NO